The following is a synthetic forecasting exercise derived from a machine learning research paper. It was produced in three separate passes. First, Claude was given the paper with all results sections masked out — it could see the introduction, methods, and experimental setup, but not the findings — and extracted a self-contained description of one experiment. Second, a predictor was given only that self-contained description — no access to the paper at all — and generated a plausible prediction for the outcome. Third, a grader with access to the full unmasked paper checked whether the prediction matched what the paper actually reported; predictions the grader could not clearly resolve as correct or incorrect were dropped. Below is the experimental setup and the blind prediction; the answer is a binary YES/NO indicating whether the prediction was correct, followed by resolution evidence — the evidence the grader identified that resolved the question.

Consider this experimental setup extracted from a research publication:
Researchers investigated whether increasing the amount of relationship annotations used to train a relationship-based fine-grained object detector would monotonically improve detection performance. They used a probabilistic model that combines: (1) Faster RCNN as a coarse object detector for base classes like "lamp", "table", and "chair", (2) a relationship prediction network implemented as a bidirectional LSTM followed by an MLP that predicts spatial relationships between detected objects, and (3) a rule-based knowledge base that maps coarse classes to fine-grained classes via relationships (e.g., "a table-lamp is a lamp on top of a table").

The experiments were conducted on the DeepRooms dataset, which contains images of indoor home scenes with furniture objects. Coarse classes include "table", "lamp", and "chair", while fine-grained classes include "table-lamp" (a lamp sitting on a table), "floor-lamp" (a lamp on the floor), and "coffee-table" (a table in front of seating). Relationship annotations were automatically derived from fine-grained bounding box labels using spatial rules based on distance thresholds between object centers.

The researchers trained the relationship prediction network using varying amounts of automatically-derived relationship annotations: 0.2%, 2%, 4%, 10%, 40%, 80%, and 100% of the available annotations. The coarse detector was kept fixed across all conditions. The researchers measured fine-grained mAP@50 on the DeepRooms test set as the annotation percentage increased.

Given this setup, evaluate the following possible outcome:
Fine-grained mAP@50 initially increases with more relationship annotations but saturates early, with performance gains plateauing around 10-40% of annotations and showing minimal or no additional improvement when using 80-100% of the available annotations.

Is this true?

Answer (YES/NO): NO